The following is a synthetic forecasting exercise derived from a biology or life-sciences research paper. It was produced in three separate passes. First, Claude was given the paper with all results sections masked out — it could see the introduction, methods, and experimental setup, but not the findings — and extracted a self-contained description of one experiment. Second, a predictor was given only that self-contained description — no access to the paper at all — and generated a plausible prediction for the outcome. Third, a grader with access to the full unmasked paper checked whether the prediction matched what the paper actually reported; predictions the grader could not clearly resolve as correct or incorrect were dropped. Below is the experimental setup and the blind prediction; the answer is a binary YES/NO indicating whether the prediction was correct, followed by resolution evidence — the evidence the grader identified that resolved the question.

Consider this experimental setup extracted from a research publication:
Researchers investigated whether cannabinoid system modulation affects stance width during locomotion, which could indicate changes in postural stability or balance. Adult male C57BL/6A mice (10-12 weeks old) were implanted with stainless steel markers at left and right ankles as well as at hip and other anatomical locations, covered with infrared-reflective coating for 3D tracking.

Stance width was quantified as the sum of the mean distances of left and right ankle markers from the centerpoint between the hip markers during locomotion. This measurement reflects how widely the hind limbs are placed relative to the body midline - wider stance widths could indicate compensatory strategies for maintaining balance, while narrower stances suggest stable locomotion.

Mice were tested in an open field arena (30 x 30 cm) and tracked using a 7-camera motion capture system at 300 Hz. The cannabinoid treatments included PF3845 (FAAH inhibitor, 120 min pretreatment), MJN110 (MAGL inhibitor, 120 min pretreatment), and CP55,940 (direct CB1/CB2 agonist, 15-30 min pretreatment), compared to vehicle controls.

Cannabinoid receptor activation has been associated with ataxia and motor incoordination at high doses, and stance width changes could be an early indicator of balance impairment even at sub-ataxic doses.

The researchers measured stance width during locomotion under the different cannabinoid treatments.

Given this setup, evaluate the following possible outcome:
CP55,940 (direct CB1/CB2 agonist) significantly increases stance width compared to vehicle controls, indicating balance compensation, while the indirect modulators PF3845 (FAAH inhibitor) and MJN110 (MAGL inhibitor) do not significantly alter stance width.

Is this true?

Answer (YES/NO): NO